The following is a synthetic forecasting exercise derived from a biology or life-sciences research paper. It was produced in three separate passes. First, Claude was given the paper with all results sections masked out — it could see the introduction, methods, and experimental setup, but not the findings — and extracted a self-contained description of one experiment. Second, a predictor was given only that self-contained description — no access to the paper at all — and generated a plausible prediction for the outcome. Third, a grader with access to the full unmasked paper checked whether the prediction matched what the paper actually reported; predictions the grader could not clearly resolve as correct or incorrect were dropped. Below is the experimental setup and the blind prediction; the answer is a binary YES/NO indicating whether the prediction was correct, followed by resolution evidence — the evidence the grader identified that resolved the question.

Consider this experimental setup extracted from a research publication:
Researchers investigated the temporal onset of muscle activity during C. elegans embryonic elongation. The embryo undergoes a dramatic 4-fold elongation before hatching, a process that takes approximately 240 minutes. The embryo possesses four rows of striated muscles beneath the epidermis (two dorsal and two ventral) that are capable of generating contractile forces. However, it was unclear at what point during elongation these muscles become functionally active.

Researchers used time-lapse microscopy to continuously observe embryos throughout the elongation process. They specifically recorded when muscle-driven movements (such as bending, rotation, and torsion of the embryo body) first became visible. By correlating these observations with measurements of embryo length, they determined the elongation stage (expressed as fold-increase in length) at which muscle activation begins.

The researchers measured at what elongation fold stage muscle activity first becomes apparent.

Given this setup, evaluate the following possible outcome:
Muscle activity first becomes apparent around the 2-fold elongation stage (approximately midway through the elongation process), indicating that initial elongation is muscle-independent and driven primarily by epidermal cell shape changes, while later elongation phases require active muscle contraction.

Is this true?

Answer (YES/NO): NO